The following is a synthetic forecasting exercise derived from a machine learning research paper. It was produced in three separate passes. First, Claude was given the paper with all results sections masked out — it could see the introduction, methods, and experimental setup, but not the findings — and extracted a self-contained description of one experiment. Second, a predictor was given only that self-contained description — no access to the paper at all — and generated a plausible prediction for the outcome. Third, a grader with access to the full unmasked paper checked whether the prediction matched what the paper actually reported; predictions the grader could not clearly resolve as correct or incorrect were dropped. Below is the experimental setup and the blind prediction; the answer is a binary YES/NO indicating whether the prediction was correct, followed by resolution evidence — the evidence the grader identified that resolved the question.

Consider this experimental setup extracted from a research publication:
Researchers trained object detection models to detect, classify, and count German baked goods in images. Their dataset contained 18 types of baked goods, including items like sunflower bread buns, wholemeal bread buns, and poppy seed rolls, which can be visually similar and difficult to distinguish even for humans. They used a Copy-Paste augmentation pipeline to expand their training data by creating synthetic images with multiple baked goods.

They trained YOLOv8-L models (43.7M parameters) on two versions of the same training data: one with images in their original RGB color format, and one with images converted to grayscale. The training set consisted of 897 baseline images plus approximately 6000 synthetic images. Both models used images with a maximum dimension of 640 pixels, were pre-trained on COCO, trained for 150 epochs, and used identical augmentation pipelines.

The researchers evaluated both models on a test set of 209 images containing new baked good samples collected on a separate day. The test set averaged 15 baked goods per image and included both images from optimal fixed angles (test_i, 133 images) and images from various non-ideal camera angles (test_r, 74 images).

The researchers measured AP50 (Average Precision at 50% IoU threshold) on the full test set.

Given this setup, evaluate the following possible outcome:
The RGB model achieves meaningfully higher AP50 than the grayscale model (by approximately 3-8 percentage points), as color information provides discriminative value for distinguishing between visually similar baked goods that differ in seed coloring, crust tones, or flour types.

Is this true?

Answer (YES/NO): NO